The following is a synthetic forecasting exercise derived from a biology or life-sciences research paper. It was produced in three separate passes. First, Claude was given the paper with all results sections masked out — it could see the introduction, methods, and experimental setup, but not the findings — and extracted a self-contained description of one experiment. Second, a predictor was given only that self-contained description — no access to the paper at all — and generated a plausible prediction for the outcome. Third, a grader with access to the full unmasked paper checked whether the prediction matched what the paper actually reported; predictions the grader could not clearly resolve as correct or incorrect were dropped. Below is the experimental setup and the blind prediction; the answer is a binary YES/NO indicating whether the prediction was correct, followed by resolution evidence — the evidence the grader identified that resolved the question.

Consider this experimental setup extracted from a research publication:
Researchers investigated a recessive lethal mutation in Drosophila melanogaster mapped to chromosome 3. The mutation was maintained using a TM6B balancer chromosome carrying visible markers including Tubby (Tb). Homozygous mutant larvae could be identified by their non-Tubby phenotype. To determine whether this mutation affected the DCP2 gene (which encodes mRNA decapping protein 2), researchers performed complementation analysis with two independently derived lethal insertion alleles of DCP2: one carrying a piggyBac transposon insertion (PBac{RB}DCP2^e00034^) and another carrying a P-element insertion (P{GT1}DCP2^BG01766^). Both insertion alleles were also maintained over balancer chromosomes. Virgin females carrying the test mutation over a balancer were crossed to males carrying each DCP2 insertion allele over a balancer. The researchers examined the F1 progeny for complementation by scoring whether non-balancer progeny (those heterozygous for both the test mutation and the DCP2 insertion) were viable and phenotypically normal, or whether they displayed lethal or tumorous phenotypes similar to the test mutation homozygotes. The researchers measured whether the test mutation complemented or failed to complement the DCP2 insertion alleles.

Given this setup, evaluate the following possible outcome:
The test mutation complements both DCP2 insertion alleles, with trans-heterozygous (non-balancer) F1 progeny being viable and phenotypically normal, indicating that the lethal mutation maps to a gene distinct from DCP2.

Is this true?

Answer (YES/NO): NO